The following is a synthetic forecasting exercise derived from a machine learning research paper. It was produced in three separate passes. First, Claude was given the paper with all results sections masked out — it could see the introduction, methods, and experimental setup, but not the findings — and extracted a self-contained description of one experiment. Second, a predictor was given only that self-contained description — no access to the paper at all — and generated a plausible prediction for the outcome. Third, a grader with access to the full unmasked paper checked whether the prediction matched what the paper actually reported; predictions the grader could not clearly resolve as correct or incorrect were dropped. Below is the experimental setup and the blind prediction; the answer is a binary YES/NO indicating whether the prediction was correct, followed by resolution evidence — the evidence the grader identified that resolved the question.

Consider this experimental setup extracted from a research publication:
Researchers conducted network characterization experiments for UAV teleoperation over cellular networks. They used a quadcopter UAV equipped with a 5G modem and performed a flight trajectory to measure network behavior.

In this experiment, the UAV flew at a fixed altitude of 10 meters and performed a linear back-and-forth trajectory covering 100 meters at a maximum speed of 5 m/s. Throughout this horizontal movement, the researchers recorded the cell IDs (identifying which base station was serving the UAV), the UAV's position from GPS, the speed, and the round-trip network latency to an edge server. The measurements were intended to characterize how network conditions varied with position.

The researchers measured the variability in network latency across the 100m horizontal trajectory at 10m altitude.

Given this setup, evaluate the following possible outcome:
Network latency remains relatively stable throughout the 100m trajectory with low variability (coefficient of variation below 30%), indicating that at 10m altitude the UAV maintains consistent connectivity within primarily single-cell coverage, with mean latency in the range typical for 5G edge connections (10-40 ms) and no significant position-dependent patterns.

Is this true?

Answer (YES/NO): NO